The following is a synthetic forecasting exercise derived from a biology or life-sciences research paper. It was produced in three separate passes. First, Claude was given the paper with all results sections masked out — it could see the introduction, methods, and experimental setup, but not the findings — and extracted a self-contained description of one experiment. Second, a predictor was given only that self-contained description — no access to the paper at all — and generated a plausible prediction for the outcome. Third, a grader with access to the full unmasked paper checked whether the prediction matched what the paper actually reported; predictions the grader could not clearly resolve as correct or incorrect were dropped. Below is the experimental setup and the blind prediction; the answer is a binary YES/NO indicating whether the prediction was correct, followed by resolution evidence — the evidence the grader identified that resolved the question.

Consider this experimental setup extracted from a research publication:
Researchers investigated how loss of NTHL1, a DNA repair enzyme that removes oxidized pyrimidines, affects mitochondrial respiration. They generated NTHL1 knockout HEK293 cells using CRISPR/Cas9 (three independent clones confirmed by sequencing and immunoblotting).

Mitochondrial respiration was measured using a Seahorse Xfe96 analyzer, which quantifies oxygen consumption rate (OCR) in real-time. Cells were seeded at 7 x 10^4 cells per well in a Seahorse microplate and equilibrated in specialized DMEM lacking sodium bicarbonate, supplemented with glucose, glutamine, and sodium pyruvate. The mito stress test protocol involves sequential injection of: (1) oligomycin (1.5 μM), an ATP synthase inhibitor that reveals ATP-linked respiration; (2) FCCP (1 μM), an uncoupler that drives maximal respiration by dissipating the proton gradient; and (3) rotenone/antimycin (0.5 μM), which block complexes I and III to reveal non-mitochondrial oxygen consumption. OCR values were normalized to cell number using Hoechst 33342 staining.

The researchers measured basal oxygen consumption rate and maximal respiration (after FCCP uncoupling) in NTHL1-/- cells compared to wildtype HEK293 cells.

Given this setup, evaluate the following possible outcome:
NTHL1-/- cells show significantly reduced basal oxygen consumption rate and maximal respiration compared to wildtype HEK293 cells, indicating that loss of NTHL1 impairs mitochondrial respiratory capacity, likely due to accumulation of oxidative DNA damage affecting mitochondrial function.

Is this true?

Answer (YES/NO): NO